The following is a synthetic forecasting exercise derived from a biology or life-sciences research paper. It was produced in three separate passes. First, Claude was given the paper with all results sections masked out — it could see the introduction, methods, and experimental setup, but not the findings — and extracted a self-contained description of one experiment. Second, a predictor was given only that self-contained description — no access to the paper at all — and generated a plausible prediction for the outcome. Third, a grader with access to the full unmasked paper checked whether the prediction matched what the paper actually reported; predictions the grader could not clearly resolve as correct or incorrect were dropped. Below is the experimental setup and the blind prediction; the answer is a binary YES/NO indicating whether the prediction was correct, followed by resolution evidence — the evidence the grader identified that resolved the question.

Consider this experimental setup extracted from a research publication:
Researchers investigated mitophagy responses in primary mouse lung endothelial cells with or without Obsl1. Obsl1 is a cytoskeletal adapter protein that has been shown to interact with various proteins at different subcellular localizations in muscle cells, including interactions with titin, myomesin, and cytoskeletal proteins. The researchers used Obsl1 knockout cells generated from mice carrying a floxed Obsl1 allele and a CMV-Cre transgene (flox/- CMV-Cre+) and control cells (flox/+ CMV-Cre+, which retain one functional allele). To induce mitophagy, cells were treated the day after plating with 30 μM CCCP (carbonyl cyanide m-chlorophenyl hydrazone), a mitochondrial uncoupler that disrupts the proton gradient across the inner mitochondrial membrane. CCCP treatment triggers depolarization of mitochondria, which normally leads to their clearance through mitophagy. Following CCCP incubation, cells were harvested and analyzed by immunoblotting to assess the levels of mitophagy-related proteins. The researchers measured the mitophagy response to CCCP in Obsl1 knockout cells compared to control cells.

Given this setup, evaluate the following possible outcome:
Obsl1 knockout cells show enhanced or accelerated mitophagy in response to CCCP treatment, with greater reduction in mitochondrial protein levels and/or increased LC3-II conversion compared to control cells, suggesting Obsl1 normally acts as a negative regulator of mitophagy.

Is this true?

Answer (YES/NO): NO